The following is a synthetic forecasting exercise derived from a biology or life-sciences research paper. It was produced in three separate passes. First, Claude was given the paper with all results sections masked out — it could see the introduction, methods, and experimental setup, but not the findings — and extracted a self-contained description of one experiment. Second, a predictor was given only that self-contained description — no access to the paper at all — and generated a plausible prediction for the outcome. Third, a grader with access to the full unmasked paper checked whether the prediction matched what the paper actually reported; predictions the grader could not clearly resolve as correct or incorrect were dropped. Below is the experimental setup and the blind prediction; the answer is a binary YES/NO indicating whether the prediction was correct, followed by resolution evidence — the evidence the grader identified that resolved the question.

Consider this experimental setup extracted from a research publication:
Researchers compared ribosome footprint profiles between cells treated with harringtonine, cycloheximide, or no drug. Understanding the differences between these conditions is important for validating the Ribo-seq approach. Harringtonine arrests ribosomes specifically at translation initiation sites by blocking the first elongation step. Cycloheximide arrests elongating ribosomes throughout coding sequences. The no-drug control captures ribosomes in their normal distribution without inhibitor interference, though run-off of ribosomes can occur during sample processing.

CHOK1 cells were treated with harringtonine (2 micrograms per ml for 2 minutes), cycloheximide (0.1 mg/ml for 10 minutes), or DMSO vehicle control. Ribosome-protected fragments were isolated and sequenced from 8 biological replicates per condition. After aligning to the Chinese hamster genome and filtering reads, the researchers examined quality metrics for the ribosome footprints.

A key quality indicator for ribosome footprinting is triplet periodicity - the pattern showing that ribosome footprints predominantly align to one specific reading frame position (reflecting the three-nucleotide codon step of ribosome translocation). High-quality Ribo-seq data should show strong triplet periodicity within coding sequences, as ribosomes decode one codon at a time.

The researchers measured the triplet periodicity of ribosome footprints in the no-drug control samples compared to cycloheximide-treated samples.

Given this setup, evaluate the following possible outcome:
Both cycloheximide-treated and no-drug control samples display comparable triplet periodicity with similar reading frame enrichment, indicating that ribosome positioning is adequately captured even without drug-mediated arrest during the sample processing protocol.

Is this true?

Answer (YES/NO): YES